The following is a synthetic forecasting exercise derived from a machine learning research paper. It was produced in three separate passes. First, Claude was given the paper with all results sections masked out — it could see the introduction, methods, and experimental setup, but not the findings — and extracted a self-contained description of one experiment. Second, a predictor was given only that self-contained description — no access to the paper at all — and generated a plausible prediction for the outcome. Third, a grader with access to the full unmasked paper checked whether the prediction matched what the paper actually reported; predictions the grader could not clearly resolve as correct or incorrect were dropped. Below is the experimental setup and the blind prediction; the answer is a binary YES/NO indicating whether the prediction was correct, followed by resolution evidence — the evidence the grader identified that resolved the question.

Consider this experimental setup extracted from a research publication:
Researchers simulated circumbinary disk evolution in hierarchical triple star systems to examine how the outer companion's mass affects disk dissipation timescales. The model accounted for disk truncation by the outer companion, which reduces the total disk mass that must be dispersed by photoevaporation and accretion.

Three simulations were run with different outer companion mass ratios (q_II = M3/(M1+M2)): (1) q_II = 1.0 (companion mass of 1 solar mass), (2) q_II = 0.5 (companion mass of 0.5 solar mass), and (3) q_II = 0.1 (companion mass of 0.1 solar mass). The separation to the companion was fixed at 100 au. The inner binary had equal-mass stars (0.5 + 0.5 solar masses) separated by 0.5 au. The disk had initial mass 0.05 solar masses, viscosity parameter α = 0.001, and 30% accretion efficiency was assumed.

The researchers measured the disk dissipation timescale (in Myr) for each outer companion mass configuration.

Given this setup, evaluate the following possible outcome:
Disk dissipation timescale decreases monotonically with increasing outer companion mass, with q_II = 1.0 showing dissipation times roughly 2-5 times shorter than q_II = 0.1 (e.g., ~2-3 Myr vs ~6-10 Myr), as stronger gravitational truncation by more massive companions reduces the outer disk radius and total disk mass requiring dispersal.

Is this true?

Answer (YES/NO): NO